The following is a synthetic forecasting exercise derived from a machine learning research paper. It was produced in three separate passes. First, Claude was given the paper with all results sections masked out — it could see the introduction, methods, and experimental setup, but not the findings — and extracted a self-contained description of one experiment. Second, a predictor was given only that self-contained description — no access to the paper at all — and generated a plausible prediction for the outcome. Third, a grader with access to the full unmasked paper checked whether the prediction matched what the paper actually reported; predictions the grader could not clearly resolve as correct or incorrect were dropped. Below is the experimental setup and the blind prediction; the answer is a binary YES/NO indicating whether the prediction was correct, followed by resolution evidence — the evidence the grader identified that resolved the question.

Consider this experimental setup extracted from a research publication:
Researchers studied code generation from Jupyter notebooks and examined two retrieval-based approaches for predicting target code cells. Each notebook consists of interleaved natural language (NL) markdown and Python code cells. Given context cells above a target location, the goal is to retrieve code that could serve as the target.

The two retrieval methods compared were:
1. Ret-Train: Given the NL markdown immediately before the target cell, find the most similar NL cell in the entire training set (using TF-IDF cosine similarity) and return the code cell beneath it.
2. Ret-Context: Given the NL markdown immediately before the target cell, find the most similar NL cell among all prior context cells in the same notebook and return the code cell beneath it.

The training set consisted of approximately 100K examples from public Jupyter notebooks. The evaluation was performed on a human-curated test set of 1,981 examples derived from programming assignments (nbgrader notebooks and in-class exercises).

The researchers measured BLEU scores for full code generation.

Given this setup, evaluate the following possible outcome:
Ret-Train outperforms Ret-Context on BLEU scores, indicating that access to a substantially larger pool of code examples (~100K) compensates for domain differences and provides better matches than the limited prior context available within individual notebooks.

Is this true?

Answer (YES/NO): YES